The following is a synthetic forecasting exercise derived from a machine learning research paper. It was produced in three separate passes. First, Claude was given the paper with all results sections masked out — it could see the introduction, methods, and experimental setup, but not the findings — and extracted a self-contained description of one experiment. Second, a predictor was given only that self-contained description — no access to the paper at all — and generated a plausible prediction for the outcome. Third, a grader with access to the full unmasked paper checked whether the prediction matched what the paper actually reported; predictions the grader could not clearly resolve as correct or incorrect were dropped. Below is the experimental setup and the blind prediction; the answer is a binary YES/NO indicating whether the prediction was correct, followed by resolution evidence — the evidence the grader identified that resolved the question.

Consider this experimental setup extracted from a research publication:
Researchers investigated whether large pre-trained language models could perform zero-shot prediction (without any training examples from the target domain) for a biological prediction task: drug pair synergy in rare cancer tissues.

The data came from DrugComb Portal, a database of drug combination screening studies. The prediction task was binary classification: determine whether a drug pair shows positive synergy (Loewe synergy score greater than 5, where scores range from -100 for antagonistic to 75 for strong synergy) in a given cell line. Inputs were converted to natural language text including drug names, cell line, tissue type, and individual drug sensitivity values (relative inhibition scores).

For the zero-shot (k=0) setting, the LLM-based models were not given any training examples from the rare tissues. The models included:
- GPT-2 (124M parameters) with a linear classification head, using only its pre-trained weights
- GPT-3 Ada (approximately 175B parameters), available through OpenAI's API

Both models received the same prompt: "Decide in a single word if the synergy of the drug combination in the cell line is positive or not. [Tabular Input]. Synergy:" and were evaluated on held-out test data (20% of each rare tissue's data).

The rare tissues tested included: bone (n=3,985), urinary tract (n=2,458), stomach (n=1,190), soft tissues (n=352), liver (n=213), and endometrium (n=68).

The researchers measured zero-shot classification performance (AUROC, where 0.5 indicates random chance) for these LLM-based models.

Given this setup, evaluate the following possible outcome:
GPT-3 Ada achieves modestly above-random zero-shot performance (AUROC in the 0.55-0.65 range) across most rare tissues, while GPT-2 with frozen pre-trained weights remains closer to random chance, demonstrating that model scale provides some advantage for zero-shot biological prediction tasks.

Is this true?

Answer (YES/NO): NO